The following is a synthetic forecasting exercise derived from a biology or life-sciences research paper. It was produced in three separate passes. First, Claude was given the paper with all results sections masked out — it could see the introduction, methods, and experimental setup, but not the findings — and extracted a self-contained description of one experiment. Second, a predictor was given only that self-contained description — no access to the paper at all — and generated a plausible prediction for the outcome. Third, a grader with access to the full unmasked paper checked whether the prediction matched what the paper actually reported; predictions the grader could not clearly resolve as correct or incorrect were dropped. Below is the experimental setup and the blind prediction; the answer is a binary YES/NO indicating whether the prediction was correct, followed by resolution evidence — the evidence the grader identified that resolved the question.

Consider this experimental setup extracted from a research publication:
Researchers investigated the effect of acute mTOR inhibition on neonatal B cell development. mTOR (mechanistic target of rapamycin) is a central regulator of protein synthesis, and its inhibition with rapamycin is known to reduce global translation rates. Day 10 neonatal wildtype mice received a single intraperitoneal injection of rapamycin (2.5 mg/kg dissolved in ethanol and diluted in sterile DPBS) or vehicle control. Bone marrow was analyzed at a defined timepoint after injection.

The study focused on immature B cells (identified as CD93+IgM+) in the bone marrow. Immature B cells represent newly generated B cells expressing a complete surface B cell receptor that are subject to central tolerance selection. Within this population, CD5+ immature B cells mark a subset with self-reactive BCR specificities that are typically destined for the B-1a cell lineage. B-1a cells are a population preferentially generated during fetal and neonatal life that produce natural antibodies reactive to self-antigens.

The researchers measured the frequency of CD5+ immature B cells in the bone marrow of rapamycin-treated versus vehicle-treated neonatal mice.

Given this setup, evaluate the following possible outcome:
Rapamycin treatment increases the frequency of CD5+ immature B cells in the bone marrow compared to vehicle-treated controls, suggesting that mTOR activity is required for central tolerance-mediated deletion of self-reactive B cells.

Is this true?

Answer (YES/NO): NO